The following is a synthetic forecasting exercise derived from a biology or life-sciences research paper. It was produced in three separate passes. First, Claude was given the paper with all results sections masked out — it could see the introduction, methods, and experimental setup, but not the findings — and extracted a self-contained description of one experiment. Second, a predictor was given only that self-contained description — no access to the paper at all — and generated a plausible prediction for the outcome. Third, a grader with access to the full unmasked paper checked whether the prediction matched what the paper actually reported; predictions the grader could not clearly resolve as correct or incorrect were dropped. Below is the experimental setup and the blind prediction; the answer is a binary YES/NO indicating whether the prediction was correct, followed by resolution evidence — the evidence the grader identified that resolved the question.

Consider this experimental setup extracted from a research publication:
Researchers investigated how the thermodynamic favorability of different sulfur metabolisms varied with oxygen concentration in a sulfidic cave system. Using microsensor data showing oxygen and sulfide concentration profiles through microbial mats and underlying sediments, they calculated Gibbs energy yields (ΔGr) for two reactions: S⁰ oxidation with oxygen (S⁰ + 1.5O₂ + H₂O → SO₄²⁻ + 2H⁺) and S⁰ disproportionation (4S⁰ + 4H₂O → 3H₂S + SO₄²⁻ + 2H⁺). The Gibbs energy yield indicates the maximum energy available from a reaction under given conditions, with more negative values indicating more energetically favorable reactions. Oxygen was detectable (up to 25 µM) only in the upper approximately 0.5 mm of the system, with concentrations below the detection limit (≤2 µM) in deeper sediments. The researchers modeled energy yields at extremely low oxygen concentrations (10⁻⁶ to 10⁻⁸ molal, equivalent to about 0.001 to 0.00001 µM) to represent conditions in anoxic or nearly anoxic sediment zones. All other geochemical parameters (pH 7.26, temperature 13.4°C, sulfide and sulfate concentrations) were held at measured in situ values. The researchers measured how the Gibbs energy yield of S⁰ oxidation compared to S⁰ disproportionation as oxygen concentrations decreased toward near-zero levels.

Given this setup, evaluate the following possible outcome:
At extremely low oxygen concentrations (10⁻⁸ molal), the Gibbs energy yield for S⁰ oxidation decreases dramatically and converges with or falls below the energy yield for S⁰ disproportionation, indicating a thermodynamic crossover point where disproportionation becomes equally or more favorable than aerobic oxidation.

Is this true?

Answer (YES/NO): NO